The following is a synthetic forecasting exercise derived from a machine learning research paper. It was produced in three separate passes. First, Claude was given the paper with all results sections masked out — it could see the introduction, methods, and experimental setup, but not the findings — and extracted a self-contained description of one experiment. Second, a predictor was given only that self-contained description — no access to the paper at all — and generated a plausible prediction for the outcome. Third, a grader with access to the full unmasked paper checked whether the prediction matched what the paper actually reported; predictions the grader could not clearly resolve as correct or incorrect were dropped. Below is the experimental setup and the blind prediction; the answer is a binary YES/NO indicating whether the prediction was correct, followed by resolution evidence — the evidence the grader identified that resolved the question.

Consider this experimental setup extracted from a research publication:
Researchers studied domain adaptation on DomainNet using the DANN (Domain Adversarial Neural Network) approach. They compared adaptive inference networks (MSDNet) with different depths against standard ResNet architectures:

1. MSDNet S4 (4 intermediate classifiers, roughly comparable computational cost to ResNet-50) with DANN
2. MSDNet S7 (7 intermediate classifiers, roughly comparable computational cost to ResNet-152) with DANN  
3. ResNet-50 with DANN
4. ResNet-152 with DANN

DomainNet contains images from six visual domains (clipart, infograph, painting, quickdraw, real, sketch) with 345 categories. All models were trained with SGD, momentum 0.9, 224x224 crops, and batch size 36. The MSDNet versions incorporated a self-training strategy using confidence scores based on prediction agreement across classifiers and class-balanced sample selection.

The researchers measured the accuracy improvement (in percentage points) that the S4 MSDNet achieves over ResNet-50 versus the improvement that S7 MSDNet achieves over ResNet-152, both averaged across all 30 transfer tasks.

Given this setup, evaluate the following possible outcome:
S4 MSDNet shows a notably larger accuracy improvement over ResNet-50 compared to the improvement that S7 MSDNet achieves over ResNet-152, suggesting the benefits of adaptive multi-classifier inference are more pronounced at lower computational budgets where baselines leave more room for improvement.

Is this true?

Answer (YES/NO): YES